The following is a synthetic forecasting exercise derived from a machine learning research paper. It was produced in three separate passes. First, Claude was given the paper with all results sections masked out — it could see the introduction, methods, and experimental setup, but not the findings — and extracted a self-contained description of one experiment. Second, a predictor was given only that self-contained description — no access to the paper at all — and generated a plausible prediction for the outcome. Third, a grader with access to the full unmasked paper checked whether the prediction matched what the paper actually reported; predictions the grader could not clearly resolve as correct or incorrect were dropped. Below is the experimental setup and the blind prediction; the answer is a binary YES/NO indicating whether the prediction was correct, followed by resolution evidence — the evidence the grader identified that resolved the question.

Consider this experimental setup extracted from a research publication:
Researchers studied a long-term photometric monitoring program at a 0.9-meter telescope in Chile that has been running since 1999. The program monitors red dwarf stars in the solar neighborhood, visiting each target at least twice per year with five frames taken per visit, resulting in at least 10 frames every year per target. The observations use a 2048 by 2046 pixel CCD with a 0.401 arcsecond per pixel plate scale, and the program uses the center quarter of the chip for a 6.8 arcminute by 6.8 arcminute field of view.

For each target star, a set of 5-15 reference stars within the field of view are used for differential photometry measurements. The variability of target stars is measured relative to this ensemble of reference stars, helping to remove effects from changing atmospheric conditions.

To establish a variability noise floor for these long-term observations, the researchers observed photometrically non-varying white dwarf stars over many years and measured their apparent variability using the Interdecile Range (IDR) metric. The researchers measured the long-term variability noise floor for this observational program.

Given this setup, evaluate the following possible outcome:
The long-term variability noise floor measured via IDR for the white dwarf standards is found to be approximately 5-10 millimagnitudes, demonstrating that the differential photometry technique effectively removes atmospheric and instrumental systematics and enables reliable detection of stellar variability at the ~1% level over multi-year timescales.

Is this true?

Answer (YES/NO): YES